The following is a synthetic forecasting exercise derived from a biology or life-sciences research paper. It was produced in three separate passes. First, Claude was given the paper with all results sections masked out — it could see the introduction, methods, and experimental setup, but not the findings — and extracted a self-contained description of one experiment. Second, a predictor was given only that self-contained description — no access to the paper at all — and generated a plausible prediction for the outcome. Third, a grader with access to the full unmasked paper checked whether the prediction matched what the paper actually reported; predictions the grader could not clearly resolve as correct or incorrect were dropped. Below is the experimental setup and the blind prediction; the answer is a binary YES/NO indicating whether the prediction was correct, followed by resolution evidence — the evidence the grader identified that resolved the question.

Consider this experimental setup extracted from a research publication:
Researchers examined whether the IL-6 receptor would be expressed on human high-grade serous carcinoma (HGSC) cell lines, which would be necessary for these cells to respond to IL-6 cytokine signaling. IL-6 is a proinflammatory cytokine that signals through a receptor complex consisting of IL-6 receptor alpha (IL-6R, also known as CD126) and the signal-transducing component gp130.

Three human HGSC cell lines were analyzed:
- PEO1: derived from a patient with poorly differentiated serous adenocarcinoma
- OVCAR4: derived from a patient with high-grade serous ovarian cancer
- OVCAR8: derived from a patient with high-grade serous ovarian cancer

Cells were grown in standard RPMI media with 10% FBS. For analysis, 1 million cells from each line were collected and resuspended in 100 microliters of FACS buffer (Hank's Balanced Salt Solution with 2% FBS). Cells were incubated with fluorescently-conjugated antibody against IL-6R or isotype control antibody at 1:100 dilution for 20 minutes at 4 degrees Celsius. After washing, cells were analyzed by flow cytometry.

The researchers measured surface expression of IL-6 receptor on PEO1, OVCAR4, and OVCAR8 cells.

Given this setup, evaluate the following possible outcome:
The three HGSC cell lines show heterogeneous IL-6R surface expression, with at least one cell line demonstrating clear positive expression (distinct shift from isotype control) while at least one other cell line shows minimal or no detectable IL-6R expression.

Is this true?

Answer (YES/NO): NO